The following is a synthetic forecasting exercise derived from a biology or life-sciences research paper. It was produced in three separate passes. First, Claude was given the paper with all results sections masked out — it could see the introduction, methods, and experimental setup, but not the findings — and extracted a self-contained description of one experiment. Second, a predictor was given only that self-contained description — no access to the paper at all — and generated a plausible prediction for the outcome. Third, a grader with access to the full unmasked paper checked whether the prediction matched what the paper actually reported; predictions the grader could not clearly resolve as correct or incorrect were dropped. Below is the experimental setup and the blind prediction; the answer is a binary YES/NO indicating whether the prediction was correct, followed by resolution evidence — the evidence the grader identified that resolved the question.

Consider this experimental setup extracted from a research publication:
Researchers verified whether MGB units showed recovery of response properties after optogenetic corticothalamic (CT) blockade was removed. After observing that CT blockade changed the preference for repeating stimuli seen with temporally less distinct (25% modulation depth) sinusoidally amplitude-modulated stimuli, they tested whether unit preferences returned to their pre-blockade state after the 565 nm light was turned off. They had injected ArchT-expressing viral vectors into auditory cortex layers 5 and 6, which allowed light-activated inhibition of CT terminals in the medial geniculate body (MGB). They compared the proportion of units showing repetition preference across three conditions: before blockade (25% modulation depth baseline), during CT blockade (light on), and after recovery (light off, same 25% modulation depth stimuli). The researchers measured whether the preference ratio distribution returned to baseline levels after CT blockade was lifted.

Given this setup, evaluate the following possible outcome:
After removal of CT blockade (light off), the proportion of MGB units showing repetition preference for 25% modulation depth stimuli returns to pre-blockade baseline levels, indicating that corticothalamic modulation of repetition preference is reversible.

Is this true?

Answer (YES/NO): NO